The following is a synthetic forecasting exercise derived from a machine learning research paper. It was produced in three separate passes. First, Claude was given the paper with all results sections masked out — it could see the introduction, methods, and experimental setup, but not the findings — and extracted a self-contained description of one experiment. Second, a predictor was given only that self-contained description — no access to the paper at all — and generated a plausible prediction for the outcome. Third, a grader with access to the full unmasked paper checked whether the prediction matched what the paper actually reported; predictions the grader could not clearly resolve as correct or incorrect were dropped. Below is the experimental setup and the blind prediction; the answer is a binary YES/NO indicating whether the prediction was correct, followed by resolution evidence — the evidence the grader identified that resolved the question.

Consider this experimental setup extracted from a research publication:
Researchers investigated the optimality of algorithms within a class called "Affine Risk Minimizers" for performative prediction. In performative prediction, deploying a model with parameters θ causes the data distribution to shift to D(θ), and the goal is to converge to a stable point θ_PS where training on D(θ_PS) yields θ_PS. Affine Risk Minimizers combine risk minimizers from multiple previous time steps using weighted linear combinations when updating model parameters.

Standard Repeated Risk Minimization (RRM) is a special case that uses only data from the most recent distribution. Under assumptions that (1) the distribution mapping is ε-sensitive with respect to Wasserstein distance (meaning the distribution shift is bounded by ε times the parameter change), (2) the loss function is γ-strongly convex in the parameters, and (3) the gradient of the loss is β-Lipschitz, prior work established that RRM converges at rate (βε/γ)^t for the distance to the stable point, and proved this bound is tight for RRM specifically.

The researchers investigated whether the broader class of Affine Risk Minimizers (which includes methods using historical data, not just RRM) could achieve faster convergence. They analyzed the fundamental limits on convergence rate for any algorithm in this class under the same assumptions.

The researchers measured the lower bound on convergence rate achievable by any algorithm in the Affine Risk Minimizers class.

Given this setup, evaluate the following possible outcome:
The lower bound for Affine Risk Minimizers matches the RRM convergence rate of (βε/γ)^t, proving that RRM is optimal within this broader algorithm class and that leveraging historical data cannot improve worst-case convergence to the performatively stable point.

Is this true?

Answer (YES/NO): NO